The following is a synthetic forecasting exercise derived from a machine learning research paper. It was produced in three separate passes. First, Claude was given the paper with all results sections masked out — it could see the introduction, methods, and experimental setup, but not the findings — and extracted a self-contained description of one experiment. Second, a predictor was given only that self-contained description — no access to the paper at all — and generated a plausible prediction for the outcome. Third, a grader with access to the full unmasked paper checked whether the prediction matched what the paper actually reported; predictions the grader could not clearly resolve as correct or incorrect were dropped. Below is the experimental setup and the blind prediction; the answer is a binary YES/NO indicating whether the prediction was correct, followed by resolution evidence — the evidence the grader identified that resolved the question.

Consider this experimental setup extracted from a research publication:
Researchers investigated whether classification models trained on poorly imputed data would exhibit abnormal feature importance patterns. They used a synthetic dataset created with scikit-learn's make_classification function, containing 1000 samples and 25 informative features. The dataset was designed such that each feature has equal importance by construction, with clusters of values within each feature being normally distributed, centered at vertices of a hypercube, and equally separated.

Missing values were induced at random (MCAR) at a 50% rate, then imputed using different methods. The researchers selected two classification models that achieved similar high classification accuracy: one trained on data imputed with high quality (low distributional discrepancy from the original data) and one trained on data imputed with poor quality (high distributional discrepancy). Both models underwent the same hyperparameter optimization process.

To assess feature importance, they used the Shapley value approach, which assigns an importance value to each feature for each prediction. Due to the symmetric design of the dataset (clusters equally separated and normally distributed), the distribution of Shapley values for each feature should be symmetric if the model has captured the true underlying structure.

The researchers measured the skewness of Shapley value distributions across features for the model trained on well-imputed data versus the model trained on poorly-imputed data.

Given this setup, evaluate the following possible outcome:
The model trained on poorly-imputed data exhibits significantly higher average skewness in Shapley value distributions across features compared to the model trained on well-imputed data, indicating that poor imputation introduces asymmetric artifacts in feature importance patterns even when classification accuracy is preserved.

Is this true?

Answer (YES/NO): YES